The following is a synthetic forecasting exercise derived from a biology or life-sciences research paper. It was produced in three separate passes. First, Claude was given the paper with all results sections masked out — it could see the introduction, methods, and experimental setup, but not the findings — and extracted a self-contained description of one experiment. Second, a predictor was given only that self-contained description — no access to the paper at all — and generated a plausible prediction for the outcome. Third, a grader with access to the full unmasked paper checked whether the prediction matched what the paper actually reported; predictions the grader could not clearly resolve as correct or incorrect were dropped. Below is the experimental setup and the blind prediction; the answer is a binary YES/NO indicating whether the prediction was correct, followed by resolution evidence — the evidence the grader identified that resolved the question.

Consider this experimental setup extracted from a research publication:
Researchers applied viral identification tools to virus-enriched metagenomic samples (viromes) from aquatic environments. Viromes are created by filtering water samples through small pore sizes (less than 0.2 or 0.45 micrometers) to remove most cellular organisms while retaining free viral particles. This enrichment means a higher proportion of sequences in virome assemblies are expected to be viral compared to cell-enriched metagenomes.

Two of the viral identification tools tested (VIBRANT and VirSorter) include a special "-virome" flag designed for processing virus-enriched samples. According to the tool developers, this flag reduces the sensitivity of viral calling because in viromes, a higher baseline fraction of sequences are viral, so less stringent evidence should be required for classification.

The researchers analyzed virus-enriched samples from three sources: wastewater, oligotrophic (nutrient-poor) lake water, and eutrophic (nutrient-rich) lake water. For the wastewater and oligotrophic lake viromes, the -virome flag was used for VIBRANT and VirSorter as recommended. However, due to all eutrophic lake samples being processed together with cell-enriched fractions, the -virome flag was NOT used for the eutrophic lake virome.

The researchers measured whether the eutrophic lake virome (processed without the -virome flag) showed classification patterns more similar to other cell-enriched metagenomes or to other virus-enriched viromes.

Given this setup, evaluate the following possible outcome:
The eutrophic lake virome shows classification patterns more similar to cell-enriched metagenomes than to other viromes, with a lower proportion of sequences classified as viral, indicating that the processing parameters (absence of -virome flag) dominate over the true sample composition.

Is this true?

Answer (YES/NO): NO